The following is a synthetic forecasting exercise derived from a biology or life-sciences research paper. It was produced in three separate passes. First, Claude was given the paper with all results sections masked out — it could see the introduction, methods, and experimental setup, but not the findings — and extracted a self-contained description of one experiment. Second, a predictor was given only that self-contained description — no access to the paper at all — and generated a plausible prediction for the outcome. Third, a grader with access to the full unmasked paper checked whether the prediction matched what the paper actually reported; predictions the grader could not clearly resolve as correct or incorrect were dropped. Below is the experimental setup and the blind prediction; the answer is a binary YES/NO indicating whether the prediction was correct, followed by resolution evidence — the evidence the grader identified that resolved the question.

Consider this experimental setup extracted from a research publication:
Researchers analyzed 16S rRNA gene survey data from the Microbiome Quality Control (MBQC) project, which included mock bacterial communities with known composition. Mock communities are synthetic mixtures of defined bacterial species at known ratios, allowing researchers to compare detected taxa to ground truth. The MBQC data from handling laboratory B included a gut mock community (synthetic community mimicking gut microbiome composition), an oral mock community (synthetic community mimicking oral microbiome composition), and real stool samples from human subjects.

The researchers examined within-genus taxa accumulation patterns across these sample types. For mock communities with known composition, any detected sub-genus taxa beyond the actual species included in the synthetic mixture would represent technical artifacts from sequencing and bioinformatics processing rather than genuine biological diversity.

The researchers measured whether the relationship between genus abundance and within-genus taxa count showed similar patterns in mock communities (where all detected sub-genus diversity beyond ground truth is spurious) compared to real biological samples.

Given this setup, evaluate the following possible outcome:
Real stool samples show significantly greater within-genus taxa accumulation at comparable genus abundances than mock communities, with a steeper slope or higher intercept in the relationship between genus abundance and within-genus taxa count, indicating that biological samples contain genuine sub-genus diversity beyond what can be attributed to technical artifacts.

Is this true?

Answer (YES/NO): NO